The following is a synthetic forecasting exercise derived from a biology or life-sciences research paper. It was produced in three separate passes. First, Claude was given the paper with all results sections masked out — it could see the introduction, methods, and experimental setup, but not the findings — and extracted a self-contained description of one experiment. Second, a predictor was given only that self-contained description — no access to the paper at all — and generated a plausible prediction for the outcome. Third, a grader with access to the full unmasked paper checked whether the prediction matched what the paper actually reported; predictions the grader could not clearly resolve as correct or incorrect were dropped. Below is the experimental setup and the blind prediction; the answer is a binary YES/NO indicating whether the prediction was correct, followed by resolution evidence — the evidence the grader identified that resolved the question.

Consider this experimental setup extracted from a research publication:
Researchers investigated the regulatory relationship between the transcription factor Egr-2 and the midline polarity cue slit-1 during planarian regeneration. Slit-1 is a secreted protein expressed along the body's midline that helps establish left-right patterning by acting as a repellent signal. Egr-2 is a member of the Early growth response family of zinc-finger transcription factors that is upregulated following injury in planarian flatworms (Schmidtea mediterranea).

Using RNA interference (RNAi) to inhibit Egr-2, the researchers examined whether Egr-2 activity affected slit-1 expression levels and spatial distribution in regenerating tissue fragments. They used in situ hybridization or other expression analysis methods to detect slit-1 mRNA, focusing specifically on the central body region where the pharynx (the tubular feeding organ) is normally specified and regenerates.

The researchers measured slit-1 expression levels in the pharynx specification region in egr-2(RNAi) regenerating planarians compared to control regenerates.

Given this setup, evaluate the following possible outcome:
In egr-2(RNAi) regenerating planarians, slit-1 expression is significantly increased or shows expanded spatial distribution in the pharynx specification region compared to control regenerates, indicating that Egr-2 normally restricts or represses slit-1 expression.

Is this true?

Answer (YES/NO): NO